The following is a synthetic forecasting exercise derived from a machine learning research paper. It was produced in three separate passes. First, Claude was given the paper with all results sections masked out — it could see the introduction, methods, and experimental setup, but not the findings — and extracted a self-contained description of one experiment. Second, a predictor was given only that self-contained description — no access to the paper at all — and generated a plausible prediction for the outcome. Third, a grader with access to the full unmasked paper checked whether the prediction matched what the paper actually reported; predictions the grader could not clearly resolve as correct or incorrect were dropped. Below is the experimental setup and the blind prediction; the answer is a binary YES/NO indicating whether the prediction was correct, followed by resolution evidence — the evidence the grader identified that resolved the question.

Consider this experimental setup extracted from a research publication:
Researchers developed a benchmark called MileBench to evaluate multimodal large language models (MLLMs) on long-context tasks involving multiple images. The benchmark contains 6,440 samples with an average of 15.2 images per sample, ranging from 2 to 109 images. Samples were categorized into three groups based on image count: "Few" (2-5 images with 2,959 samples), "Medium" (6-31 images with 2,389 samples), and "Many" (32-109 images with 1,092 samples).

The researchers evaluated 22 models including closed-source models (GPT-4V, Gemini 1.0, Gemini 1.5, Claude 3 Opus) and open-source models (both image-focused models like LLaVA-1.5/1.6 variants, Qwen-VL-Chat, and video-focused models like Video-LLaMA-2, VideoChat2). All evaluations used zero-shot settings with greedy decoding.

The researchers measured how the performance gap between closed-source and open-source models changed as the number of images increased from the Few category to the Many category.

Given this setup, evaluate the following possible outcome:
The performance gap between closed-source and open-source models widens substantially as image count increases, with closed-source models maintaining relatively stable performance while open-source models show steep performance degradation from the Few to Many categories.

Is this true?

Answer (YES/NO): NO